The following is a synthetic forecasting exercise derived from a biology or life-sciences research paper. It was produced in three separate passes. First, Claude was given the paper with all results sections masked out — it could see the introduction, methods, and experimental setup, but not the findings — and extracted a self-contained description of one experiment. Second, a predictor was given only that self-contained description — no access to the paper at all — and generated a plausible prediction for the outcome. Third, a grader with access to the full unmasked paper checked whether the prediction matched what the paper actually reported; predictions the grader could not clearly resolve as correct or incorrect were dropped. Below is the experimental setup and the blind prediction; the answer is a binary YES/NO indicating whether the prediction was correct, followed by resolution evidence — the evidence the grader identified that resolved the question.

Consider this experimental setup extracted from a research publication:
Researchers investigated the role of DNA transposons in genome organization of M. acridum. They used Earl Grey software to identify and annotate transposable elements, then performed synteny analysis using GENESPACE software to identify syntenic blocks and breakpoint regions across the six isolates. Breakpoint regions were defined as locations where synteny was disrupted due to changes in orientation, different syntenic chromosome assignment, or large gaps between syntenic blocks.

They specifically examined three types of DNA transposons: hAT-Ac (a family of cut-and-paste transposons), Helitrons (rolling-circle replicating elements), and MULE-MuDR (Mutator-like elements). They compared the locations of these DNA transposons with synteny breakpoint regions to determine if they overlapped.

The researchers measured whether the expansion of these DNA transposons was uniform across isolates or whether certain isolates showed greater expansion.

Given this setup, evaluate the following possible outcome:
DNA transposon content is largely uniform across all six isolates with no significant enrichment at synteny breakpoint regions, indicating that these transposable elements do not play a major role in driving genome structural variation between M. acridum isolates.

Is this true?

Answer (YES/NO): NO